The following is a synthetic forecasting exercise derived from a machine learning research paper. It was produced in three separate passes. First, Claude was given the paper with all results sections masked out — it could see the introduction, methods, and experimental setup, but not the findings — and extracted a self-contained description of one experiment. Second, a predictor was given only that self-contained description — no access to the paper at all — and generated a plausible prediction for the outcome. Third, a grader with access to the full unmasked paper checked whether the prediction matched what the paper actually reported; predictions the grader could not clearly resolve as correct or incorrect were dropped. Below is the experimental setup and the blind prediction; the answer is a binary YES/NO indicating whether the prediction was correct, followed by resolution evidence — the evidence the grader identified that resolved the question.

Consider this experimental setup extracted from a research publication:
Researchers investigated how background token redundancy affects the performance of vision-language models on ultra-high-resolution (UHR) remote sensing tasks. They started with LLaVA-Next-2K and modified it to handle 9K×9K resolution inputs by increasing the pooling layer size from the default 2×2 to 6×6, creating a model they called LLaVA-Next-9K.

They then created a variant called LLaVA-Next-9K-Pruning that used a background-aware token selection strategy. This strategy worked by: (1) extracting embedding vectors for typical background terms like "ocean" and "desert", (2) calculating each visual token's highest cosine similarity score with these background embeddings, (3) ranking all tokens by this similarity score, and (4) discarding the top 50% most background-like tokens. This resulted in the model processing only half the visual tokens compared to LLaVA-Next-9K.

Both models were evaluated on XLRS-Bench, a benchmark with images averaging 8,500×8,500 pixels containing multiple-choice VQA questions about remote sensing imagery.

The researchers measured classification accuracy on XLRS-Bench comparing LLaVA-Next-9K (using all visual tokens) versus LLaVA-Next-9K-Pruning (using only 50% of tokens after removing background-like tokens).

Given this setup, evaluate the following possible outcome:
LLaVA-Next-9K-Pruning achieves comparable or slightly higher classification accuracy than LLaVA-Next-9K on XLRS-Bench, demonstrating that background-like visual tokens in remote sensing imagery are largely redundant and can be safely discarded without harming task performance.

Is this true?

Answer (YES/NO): YES